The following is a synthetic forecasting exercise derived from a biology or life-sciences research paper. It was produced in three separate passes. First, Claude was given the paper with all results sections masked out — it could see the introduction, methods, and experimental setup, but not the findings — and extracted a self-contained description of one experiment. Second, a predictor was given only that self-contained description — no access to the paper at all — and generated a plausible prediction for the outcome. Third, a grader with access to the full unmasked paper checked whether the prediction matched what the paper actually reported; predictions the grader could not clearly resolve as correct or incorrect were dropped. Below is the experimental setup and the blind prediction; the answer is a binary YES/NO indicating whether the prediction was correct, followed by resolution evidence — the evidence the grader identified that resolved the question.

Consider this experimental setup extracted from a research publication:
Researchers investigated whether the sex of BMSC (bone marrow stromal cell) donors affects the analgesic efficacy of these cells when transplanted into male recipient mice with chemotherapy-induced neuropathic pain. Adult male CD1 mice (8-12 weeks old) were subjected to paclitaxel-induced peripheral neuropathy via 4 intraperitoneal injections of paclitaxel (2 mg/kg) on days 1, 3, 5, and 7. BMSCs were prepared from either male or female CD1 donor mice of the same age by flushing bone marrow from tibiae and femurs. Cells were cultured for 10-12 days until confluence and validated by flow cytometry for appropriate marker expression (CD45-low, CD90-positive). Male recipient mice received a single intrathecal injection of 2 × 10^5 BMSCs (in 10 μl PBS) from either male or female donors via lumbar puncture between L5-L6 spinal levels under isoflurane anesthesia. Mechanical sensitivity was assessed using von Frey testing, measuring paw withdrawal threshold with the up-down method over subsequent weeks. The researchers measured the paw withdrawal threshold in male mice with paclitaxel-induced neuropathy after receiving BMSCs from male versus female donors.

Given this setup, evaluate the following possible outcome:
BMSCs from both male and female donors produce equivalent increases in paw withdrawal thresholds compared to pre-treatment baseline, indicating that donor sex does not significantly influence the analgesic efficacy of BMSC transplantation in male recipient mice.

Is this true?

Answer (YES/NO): NO